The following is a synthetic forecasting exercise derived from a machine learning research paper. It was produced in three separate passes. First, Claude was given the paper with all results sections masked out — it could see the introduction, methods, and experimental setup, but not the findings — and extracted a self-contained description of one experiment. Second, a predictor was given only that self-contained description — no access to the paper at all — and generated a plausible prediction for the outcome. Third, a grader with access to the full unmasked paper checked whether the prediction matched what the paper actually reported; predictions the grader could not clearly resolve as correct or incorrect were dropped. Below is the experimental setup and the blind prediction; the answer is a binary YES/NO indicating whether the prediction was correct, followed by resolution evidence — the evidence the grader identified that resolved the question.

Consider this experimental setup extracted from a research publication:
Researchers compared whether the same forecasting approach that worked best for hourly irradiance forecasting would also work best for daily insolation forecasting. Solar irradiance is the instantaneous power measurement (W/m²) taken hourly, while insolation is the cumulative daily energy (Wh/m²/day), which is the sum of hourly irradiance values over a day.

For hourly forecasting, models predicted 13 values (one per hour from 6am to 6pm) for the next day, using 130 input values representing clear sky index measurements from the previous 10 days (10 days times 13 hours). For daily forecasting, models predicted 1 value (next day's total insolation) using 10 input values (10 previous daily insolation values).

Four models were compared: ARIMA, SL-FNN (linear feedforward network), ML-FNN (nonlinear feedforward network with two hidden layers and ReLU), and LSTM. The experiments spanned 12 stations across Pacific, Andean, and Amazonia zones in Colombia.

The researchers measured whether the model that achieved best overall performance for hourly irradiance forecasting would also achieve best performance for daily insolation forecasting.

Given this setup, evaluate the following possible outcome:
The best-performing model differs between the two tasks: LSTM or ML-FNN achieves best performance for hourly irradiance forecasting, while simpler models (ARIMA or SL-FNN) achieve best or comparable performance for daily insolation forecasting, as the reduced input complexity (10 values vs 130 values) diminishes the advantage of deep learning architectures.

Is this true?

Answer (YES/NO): NO